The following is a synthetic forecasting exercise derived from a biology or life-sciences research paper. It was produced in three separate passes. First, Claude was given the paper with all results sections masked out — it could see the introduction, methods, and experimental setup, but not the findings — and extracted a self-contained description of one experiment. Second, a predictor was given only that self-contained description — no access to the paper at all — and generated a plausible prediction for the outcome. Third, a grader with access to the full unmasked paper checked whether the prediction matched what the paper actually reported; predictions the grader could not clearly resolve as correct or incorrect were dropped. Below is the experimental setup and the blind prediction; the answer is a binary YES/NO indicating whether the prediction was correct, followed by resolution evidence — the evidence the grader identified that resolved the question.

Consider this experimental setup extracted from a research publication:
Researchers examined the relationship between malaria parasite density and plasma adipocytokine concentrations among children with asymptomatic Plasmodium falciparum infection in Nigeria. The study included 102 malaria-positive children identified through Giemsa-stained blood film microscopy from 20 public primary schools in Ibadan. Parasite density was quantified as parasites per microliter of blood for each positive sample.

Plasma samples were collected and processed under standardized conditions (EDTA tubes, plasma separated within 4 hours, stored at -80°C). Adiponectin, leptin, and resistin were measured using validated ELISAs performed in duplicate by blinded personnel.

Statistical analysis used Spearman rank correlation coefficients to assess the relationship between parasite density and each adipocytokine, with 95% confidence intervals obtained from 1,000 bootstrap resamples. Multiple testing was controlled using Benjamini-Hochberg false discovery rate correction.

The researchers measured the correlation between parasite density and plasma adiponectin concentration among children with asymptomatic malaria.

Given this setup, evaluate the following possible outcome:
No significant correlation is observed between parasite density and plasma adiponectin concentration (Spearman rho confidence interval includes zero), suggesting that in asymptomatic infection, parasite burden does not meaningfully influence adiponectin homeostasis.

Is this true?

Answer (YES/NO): NO